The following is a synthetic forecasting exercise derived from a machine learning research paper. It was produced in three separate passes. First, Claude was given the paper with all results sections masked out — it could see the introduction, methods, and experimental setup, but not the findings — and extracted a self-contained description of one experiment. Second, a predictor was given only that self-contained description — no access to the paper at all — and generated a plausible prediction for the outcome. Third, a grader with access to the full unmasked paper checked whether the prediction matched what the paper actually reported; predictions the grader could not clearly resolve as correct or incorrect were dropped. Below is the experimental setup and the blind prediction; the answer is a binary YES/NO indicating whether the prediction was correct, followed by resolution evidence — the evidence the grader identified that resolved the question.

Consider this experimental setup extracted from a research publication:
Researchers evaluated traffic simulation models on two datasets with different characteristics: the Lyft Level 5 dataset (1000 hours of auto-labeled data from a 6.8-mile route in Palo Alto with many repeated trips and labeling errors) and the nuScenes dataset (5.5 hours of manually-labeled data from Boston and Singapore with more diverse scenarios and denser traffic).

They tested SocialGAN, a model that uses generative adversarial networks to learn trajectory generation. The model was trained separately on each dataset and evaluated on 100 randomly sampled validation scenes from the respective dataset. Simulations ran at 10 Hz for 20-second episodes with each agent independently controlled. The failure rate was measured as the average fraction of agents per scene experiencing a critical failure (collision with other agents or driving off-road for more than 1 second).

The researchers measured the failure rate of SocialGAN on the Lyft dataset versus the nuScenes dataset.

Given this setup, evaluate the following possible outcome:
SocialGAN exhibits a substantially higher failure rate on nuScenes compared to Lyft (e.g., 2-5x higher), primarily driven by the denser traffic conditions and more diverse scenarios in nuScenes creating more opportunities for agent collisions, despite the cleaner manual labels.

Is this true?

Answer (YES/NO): NO